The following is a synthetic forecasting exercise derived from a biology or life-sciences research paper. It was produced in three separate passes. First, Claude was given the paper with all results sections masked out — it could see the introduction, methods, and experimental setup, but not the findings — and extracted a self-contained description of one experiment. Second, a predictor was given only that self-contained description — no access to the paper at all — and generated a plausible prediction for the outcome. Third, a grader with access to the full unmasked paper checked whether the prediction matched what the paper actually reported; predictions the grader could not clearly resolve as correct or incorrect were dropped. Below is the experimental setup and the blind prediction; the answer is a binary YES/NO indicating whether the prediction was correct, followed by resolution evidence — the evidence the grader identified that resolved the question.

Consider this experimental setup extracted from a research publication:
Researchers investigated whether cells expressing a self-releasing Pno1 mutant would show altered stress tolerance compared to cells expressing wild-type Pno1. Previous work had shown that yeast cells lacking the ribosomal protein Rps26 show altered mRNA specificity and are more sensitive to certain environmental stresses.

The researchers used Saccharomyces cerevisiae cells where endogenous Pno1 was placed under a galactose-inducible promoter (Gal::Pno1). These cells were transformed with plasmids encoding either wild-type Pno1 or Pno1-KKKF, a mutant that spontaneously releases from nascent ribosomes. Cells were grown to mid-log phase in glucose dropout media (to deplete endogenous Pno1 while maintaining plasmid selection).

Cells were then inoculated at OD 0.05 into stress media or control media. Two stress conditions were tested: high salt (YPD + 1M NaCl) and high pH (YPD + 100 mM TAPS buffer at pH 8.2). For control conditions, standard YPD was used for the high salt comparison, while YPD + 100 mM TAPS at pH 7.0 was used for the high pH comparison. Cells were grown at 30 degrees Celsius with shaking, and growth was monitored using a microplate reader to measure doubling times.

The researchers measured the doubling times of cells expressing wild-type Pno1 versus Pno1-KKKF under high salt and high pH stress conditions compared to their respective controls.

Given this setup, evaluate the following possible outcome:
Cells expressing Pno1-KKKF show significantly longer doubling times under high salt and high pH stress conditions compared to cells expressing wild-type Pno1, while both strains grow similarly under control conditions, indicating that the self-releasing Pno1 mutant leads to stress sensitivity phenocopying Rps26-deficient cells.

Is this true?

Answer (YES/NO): NO